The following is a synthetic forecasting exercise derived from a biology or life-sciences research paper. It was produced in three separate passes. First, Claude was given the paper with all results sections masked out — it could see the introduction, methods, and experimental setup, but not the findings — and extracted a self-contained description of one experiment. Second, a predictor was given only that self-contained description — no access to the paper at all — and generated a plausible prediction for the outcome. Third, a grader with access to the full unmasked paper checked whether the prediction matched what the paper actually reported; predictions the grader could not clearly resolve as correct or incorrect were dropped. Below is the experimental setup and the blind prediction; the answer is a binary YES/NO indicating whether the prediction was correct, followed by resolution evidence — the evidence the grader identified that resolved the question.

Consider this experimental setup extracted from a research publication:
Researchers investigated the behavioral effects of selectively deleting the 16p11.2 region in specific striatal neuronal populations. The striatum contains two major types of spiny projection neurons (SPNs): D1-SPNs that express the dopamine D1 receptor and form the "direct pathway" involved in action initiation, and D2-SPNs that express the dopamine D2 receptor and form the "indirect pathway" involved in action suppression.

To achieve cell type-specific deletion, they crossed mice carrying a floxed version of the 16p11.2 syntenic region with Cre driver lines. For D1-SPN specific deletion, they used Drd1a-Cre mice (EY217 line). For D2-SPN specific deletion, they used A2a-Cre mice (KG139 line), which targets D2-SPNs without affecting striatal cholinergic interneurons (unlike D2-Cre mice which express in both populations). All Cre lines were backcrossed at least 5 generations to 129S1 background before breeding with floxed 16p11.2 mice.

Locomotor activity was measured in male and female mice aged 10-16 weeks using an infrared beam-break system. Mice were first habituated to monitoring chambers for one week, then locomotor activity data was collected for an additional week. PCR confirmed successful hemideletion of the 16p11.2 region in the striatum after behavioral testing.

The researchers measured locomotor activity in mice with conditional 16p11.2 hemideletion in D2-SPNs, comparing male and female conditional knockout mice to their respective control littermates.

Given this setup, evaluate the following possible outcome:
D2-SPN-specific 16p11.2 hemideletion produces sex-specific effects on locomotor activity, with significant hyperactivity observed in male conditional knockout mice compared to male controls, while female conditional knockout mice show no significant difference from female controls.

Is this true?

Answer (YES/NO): YES